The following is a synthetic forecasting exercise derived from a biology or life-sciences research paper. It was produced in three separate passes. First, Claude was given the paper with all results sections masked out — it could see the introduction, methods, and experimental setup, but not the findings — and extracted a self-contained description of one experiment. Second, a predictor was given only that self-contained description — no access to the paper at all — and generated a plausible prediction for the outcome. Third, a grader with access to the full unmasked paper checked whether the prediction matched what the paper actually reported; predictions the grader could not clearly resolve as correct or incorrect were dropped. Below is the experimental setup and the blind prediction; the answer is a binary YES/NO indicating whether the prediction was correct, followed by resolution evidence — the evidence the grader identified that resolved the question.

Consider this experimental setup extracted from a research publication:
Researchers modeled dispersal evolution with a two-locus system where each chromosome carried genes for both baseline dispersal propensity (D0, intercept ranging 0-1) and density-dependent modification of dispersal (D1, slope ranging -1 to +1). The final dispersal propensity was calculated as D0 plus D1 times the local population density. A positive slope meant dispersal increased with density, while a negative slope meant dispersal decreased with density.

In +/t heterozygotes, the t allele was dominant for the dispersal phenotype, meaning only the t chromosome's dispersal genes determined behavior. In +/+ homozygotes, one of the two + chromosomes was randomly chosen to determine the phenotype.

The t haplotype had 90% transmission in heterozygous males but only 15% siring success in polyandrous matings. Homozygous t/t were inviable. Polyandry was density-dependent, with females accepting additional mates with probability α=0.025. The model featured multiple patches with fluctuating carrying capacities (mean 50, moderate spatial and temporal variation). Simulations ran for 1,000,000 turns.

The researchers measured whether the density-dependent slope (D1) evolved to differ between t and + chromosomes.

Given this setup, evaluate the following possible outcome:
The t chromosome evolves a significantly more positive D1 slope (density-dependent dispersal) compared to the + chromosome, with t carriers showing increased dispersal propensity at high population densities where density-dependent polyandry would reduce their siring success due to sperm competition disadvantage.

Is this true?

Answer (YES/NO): YES